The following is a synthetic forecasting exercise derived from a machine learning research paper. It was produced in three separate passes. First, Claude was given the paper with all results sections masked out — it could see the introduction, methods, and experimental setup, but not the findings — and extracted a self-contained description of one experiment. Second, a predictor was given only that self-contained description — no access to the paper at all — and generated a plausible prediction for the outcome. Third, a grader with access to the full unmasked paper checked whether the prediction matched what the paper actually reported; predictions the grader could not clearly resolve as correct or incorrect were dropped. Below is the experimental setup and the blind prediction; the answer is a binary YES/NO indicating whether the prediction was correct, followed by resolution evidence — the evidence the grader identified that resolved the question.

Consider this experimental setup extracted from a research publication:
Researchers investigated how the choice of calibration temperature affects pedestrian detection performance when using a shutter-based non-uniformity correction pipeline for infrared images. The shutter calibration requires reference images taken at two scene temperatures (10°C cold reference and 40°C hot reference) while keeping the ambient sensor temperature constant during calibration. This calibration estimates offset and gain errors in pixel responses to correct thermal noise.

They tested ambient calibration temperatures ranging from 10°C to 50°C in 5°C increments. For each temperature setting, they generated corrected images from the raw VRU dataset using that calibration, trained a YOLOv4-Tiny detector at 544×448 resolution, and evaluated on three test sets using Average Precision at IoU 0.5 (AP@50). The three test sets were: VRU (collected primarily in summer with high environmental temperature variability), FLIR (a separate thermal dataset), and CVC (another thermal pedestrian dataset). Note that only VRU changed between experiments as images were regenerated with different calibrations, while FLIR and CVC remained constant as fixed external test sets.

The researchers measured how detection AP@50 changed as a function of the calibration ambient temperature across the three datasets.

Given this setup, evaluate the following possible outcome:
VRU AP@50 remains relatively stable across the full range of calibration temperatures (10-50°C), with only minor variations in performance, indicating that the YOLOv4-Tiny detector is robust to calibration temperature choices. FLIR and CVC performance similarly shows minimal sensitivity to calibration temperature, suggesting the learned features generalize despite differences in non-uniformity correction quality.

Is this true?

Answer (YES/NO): NO